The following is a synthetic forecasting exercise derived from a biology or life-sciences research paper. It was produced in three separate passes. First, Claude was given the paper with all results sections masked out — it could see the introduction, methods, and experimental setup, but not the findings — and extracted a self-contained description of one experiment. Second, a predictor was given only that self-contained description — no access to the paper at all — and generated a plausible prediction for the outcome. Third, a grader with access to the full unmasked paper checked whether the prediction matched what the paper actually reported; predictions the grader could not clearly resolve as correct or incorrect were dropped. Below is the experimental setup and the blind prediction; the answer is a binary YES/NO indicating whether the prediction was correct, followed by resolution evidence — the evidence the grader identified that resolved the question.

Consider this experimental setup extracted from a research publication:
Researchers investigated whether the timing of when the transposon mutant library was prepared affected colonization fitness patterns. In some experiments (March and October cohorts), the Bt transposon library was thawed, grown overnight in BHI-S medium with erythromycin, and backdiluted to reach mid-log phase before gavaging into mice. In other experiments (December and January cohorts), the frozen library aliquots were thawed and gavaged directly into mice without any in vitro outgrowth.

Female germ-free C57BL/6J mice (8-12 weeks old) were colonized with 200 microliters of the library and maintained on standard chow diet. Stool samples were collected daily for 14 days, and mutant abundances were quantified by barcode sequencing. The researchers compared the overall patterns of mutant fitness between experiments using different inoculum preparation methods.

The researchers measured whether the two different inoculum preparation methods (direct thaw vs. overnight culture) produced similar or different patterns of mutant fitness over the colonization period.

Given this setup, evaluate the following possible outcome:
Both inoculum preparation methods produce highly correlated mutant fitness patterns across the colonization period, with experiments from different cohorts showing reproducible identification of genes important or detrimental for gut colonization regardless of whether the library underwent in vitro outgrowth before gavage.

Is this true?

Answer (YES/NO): YES